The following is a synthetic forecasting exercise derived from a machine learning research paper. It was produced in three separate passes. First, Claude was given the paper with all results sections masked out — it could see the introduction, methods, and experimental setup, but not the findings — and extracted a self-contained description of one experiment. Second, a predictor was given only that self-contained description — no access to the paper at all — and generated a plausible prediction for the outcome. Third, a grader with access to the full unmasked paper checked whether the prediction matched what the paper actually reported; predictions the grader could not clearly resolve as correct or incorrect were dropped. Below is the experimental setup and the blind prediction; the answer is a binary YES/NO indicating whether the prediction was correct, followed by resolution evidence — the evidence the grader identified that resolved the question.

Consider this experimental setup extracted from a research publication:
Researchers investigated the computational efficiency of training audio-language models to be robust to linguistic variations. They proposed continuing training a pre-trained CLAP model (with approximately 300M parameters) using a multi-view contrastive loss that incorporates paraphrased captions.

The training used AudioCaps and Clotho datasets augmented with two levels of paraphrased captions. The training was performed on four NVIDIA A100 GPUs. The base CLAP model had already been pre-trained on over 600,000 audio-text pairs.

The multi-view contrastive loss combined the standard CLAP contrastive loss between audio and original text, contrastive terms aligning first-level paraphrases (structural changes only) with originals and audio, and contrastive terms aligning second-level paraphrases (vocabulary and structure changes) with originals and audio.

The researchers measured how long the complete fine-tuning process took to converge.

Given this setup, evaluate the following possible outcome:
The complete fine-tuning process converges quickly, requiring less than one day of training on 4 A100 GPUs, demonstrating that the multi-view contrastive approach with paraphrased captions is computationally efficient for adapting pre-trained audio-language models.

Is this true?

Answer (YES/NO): YES